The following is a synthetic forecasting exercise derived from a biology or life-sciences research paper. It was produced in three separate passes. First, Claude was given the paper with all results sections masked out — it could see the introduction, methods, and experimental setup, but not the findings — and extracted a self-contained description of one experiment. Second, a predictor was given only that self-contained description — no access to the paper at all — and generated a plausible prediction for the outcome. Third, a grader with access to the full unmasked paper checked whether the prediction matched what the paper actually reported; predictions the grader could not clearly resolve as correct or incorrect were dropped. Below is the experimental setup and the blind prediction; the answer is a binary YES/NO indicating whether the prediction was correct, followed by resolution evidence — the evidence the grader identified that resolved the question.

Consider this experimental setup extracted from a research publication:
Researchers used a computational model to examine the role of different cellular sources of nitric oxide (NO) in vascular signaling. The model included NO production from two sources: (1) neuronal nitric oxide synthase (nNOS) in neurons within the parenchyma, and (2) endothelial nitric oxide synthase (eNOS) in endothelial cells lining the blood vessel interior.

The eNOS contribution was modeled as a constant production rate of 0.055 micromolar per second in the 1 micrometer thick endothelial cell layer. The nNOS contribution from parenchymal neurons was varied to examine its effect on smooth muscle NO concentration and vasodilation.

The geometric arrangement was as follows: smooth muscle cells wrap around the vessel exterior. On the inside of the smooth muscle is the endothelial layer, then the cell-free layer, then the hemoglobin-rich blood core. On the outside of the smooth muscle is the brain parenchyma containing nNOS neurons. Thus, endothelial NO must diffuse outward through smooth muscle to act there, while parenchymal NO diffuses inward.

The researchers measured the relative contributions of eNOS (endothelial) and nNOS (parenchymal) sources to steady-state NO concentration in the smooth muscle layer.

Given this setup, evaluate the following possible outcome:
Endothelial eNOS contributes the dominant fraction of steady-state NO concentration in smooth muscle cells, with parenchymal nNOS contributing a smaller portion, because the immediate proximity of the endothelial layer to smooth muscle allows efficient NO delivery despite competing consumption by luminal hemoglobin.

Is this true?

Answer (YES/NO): NO